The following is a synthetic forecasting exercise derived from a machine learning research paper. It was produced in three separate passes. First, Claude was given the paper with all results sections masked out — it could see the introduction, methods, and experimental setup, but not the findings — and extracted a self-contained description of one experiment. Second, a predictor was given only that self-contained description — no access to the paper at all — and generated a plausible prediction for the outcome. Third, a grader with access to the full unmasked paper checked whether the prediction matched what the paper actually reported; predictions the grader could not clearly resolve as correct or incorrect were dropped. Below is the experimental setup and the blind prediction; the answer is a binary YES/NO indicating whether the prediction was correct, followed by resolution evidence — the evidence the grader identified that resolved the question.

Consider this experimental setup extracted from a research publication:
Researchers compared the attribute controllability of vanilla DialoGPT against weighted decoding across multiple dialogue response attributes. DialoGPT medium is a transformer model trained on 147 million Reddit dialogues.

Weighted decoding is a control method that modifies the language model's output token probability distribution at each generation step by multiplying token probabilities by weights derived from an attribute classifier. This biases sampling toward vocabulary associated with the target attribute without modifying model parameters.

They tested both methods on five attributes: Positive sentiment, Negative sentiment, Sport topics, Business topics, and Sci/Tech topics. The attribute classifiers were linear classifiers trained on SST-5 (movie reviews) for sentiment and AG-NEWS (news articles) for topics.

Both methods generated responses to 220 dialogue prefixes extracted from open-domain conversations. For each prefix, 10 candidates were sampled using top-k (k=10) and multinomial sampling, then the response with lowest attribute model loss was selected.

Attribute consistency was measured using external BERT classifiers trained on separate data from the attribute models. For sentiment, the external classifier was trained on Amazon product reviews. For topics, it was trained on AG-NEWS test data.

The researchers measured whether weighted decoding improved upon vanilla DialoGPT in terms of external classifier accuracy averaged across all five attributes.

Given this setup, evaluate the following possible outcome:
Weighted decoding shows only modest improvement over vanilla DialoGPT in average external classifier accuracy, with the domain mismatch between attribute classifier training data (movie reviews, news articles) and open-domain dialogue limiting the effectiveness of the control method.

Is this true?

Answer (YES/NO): NO